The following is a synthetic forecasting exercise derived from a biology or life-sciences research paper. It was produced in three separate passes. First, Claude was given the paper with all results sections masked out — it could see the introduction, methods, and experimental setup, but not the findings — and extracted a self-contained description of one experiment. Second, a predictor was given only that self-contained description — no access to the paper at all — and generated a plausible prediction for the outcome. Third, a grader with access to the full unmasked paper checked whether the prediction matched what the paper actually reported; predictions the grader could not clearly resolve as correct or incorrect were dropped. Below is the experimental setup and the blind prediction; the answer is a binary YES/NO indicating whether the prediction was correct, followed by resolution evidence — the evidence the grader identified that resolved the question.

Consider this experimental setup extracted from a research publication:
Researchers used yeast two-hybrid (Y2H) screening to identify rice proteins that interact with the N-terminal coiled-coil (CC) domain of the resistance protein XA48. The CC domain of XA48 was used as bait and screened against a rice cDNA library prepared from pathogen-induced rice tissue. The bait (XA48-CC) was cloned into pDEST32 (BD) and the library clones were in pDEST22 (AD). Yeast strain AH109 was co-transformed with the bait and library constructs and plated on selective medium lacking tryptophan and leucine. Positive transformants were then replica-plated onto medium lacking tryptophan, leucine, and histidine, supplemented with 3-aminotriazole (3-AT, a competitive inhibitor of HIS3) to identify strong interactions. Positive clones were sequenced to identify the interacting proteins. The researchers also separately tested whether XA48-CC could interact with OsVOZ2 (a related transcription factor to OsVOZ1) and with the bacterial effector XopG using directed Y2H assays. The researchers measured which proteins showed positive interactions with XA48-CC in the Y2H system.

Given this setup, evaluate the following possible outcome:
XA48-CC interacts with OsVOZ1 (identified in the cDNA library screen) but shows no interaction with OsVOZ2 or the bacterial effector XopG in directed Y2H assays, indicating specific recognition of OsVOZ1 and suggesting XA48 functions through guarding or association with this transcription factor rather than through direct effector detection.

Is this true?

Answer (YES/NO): NO